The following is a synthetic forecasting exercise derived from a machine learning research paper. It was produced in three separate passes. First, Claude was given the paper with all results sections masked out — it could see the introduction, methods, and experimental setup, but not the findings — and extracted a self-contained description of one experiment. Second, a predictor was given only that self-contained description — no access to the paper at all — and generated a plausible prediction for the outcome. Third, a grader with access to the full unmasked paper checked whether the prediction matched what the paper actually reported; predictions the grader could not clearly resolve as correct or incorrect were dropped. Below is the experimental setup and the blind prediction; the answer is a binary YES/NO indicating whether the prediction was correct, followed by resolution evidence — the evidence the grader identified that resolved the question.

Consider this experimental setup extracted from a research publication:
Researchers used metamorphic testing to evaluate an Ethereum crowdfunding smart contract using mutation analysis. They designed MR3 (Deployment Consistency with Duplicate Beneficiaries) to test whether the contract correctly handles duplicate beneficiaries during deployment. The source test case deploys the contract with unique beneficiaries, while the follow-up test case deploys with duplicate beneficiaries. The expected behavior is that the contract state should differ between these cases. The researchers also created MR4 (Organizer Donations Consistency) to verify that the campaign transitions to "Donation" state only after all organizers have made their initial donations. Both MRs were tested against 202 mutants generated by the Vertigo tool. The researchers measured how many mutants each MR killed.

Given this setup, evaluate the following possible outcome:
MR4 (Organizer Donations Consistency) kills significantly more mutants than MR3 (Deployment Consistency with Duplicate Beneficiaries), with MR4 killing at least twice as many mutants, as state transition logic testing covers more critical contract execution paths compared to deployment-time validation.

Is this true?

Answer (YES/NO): YES